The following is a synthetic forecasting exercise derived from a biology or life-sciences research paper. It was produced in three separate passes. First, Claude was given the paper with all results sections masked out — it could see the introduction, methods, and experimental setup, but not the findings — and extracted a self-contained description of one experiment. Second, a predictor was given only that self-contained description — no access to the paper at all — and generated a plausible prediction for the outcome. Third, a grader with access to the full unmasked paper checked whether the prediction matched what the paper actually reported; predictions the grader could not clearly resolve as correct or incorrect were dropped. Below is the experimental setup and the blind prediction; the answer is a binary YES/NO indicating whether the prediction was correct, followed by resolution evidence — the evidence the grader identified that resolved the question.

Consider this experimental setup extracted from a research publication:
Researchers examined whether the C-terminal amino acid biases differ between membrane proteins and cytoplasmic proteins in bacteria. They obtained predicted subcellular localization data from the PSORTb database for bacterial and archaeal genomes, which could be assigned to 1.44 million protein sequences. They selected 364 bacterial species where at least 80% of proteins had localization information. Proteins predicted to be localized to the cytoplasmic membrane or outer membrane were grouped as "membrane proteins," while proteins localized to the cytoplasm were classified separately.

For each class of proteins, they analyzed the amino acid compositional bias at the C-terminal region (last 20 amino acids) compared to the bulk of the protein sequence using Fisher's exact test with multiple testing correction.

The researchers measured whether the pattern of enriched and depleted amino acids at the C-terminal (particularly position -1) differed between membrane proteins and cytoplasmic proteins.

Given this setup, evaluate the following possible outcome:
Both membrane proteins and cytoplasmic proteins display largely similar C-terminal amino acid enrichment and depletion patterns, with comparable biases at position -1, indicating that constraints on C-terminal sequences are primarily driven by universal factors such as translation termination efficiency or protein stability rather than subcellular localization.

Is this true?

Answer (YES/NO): NO